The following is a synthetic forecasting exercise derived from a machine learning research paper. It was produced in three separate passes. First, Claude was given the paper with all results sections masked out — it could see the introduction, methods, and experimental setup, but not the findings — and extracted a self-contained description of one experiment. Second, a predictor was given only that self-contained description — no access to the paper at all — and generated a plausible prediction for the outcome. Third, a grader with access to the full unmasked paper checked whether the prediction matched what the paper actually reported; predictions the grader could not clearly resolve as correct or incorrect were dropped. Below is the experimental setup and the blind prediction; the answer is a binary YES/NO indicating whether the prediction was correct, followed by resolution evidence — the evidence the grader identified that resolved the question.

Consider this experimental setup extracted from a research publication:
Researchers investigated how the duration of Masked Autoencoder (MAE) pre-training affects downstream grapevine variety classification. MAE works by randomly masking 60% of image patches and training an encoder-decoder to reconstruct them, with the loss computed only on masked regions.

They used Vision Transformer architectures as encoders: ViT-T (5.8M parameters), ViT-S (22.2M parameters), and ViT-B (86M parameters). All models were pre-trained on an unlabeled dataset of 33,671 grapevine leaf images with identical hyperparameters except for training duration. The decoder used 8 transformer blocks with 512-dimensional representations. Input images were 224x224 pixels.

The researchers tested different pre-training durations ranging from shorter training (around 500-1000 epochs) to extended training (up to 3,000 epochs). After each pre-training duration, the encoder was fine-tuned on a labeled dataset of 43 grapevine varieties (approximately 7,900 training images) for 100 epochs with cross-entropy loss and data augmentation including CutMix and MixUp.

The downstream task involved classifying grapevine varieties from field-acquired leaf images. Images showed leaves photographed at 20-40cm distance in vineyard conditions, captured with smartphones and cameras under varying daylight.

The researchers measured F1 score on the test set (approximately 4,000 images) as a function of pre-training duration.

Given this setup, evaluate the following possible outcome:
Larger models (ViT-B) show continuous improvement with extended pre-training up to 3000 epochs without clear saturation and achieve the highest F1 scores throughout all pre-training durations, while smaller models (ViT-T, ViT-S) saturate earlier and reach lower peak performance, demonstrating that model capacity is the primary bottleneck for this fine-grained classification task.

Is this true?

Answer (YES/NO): NO